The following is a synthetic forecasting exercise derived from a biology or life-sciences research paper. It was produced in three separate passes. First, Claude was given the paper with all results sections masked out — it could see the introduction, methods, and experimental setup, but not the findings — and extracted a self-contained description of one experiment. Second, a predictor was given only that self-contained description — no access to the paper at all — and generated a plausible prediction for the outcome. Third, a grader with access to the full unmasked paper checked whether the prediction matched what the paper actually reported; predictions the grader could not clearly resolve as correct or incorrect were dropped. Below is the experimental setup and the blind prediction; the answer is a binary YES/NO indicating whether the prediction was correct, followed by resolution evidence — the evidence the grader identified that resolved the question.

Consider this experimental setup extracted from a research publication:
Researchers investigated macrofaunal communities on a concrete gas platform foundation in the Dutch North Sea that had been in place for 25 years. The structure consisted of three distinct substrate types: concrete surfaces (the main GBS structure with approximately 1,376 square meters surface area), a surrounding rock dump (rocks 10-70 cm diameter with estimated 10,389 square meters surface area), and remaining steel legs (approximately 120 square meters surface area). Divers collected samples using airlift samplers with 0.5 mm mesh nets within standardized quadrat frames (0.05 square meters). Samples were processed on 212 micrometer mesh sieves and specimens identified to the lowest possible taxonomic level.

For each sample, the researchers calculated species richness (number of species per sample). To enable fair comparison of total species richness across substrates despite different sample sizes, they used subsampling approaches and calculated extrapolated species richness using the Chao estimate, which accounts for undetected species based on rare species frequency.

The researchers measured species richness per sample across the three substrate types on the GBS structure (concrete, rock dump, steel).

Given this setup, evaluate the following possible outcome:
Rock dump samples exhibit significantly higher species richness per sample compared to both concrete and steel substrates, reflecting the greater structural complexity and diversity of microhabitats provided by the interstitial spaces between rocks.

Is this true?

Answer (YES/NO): NO